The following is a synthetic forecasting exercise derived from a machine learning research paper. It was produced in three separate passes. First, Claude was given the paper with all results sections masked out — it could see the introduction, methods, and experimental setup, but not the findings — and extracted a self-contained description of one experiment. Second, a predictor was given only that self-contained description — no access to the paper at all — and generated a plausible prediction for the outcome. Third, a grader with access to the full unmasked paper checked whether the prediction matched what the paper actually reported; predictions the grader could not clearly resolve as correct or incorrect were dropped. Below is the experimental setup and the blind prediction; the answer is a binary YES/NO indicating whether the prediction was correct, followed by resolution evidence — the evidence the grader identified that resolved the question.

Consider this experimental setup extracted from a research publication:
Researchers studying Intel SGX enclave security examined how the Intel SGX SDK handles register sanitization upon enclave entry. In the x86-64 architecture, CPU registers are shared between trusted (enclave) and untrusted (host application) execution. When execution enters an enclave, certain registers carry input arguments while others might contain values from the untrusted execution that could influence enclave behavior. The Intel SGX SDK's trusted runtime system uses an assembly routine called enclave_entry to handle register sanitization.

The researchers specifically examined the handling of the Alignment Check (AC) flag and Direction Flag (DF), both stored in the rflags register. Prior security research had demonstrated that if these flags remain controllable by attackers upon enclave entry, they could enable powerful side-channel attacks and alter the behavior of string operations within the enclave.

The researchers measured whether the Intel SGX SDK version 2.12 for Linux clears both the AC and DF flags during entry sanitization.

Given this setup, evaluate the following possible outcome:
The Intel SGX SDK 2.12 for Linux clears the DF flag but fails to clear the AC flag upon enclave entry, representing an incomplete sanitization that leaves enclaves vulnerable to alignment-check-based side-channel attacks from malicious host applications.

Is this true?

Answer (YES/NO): NO